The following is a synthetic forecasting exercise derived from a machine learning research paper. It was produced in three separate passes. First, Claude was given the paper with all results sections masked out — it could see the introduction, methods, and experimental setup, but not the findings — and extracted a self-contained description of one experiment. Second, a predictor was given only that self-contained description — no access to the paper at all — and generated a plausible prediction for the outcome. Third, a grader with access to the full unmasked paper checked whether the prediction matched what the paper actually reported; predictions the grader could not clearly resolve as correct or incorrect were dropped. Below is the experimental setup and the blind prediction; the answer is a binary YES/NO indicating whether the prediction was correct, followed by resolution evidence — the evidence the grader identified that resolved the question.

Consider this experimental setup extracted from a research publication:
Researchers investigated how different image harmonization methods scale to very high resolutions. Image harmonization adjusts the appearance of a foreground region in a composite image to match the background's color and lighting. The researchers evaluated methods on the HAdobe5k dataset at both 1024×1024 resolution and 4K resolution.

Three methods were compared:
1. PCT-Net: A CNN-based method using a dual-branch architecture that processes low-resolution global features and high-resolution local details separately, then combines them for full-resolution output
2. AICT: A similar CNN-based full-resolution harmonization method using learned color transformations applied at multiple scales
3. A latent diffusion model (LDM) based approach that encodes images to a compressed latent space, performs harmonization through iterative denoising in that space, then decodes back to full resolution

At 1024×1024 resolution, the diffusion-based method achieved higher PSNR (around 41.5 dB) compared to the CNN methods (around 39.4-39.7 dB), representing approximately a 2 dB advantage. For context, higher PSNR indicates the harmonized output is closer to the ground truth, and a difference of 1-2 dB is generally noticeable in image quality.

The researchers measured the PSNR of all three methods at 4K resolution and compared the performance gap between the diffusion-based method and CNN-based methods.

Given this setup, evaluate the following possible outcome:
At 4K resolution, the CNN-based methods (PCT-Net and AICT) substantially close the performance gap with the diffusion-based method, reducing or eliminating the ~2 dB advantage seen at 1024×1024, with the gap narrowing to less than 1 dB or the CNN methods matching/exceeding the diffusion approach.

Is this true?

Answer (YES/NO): YES